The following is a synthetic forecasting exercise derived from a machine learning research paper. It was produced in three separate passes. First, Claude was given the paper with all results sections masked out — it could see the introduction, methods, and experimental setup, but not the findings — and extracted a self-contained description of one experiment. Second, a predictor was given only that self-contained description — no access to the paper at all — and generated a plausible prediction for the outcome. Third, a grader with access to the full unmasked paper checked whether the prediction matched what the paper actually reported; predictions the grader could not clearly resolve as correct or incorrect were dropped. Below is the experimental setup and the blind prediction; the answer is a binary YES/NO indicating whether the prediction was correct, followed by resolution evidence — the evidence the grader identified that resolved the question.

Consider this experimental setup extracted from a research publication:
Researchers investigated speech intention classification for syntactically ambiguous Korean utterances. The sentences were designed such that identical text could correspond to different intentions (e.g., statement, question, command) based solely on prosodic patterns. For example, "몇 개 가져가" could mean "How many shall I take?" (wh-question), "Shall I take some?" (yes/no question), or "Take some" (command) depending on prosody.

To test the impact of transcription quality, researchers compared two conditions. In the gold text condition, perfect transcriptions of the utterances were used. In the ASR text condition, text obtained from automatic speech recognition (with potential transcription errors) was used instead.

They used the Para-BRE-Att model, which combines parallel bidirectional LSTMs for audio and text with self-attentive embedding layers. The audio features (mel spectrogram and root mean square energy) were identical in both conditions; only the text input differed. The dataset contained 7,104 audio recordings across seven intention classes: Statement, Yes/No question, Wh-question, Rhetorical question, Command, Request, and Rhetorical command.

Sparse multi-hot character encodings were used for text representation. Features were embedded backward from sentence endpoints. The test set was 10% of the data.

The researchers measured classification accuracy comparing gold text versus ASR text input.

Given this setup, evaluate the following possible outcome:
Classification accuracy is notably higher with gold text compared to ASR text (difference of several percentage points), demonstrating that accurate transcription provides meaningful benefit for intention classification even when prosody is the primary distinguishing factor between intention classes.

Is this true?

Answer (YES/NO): YES